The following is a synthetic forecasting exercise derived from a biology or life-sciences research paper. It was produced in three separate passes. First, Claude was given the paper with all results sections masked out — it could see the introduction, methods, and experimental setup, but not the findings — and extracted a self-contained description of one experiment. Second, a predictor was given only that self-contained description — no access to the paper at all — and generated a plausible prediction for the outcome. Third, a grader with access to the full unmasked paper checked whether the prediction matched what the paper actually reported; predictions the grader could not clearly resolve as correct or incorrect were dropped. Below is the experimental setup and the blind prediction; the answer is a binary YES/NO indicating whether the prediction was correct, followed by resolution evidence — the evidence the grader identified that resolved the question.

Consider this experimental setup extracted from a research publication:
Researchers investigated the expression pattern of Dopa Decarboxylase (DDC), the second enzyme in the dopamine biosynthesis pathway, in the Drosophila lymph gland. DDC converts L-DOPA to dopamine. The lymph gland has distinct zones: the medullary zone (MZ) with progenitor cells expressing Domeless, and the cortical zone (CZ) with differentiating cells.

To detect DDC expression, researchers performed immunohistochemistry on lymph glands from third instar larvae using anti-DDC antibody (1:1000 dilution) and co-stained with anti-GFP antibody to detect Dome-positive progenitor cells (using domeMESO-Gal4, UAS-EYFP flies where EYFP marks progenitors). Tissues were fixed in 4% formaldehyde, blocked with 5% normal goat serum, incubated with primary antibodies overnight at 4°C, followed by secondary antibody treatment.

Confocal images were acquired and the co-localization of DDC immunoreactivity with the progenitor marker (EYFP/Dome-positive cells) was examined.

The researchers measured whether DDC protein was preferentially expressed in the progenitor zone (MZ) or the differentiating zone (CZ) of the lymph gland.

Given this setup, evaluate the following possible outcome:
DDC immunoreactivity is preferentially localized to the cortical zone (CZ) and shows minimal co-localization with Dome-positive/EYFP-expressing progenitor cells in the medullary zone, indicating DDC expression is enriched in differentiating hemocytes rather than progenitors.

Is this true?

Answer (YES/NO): NO